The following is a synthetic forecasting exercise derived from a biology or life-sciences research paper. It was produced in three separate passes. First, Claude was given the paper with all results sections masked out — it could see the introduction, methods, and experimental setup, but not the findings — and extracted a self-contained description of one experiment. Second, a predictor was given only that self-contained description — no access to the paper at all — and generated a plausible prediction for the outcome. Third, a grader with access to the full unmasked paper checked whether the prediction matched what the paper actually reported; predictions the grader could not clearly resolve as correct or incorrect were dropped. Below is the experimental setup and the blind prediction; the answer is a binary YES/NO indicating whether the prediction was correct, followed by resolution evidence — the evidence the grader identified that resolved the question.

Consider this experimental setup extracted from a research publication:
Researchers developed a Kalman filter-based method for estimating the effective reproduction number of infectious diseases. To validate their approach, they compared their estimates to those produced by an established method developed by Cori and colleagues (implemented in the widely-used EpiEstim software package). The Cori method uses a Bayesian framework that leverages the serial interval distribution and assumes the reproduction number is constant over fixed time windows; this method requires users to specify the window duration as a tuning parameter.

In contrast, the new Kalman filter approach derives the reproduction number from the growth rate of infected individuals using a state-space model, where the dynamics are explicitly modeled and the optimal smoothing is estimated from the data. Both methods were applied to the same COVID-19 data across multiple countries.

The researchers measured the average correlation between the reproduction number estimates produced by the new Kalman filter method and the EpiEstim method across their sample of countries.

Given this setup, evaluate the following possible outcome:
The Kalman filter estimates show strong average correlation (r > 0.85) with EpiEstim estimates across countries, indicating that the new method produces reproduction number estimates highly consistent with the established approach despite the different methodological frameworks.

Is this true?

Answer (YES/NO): NO